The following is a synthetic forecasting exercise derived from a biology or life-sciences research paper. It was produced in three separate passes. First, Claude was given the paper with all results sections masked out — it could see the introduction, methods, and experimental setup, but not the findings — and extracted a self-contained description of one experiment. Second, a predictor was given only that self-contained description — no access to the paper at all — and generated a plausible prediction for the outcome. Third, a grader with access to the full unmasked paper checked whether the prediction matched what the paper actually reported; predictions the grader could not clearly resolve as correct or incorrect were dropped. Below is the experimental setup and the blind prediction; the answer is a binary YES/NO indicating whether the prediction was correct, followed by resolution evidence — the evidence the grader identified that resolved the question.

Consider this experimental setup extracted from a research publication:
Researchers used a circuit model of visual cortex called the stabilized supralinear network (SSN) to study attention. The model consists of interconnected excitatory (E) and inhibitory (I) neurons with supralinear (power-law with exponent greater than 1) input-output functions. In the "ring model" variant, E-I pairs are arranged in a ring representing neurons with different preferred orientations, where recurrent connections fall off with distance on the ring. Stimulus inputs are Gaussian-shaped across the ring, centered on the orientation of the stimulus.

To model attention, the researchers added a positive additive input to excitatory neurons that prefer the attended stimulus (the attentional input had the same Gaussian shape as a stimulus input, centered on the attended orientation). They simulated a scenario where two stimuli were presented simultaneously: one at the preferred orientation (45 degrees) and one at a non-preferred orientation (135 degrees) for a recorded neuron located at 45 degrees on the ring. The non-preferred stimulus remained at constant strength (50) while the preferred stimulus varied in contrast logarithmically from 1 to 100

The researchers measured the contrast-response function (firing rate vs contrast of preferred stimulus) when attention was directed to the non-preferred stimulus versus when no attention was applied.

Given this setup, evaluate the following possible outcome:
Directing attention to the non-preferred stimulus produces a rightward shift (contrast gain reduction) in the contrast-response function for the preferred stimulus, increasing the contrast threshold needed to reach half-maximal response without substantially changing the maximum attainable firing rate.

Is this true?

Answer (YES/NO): YES